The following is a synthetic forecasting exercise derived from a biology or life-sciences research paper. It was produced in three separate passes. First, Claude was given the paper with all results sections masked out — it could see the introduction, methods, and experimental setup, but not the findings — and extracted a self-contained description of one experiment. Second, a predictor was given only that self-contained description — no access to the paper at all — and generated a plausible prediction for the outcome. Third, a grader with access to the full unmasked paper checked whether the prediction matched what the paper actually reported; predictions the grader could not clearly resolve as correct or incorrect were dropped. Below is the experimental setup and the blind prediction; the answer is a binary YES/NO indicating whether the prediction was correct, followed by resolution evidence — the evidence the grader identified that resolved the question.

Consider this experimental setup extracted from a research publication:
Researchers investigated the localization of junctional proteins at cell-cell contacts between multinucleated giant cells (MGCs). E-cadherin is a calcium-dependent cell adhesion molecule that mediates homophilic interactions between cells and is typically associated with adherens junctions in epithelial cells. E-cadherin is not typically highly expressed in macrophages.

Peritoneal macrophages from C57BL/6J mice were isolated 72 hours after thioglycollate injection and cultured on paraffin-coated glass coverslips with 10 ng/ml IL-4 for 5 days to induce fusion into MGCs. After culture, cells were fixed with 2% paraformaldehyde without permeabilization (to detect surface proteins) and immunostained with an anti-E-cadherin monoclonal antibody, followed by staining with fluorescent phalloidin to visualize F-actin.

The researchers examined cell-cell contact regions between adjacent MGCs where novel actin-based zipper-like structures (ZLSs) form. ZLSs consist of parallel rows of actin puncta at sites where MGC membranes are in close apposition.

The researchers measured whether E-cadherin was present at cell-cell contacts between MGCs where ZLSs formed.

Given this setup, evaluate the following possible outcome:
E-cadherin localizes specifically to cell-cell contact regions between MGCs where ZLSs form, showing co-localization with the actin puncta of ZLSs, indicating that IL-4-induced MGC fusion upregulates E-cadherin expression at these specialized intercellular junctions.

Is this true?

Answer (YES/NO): NO